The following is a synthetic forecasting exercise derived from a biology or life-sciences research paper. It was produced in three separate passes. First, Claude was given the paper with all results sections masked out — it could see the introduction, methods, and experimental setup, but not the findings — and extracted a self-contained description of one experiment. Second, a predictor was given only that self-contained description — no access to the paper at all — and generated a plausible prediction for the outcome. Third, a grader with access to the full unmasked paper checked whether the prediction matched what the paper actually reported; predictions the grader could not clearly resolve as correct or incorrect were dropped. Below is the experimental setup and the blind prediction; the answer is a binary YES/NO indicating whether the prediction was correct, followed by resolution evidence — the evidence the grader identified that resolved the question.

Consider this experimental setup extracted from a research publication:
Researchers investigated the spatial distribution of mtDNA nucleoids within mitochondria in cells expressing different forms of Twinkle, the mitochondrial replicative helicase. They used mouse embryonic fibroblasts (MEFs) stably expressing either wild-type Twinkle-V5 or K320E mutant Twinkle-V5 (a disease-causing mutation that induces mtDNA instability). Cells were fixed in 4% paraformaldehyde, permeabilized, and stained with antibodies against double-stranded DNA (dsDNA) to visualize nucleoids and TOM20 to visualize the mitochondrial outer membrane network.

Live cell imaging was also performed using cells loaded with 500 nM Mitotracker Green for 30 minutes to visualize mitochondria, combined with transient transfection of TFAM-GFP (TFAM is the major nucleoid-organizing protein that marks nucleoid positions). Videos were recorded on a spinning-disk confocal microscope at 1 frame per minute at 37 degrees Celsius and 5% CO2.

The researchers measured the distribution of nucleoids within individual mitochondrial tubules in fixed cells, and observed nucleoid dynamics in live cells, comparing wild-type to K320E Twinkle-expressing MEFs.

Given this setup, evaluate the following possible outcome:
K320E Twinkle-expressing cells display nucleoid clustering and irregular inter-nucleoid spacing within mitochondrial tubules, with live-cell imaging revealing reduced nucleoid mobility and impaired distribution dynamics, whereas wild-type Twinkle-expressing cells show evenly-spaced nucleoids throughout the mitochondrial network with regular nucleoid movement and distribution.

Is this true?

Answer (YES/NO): NO